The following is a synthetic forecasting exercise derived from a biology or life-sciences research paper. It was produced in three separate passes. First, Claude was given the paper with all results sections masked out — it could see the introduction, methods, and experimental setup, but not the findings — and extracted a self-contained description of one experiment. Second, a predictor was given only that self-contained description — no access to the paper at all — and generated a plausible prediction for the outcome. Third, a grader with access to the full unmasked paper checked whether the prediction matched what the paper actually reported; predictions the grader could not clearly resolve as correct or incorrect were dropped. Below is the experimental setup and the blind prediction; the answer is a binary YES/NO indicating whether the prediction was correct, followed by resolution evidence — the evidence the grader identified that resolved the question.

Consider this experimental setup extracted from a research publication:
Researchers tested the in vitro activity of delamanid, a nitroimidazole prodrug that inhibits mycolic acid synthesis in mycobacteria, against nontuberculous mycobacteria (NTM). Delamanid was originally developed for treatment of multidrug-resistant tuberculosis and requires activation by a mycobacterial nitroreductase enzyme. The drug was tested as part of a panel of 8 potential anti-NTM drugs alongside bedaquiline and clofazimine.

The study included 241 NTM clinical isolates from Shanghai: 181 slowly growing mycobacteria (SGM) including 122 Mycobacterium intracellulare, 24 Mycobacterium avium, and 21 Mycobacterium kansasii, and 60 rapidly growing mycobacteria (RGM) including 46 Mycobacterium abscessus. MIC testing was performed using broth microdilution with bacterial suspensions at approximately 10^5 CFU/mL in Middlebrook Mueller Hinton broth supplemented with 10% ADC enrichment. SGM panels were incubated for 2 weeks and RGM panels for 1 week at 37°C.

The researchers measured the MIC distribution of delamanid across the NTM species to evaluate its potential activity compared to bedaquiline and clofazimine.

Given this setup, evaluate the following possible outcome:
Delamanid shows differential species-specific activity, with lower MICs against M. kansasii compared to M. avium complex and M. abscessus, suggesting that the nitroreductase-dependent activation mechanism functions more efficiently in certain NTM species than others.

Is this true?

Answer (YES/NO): YES